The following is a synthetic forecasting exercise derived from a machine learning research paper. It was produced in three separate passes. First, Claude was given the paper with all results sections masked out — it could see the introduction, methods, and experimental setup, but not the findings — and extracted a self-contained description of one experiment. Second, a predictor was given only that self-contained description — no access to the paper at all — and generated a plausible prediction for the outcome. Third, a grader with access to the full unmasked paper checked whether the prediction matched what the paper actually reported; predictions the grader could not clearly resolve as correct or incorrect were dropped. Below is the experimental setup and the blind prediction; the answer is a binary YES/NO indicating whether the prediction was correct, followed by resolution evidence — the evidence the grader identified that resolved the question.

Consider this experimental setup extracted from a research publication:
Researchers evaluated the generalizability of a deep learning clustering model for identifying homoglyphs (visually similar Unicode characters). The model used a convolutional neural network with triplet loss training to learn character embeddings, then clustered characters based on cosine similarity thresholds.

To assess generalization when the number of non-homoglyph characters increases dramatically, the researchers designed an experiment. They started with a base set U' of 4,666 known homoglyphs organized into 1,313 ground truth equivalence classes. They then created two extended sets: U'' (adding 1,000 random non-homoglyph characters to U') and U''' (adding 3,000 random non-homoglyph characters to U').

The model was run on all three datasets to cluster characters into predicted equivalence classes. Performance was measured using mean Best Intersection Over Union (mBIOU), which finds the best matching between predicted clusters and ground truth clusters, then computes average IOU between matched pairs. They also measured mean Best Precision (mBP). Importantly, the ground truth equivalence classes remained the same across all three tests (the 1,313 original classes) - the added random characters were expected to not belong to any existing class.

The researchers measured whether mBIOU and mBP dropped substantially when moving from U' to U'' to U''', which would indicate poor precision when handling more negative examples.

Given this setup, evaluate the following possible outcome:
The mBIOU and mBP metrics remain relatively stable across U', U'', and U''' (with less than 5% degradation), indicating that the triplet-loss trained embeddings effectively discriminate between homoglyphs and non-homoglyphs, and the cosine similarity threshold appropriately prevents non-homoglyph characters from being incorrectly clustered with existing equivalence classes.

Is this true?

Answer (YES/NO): NO